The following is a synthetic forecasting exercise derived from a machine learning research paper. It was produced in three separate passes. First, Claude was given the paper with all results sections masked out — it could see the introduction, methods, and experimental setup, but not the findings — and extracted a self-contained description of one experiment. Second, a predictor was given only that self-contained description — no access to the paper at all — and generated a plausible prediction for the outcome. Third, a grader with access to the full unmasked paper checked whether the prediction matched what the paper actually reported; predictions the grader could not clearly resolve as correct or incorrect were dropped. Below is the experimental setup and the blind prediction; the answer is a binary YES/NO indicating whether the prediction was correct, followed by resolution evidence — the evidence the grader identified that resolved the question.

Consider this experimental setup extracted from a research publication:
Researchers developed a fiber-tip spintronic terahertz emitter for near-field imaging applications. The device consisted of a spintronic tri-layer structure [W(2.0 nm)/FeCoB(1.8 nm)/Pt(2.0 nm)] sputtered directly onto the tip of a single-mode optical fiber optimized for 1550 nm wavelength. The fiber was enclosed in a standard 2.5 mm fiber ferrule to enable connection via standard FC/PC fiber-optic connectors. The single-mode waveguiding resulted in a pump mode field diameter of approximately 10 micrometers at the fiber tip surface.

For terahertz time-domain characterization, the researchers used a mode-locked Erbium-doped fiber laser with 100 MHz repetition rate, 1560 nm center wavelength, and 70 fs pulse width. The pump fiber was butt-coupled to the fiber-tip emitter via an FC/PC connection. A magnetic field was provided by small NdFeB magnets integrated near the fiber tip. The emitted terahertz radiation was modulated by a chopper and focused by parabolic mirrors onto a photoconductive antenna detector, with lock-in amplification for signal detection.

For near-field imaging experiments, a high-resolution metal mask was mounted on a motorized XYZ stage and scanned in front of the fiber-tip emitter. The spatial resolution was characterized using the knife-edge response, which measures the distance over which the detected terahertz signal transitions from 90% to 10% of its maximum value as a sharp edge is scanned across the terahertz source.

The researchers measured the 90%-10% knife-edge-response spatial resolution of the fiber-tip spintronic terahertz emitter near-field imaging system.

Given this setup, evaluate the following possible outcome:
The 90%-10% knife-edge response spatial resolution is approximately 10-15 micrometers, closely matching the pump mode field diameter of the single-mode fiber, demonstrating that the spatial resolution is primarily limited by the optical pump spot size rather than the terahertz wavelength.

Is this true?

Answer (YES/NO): NO